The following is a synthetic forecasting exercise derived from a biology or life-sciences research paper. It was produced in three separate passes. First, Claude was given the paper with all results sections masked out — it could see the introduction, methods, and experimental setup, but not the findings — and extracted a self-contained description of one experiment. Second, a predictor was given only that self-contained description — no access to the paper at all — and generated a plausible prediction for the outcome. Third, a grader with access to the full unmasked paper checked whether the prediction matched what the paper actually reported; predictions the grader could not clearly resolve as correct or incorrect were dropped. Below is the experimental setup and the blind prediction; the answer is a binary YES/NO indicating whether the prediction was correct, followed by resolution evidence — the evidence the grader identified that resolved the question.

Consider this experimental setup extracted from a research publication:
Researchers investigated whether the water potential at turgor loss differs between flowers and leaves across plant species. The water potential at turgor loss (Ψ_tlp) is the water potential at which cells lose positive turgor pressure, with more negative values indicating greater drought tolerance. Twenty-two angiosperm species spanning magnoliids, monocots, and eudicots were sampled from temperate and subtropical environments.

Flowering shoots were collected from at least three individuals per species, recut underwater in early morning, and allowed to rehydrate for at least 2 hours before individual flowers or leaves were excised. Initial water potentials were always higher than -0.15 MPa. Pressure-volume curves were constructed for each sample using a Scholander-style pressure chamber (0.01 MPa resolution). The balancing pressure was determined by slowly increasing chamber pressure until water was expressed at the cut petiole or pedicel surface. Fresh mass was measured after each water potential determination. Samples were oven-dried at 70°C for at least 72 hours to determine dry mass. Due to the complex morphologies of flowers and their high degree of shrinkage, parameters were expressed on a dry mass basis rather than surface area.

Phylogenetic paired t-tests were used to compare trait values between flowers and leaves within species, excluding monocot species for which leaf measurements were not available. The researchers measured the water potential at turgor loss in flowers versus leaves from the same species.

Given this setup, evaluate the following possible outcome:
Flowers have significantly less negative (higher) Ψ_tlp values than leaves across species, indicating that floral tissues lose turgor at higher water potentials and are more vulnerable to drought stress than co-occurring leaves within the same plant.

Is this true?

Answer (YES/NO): YES